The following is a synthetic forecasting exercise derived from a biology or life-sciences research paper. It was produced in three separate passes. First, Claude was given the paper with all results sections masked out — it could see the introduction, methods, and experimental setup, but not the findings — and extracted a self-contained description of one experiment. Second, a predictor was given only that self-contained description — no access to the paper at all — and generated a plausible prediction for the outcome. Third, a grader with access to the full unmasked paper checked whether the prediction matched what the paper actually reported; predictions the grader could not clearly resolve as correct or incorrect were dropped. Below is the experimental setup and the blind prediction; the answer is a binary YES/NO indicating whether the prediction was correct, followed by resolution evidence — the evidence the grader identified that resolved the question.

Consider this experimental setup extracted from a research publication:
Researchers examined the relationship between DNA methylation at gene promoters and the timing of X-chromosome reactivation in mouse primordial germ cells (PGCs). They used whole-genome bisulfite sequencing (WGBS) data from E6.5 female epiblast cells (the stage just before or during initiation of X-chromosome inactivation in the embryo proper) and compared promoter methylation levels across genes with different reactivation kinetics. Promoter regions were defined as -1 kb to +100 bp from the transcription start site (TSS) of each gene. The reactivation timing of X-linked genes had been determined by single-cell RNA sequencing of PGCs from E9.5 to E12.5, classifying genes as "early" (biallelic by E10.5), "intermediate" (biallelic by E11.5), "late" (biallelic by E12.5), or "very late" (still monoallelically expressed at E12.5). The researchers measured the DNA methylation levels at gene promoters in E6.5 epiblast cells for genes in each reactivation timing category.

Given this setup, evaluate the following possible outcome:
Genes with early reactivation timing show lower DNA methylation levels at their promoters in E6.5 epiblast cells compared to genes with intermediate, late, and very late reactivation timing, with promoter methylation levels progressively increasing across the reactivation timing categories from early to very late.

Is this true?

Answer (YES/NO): NO